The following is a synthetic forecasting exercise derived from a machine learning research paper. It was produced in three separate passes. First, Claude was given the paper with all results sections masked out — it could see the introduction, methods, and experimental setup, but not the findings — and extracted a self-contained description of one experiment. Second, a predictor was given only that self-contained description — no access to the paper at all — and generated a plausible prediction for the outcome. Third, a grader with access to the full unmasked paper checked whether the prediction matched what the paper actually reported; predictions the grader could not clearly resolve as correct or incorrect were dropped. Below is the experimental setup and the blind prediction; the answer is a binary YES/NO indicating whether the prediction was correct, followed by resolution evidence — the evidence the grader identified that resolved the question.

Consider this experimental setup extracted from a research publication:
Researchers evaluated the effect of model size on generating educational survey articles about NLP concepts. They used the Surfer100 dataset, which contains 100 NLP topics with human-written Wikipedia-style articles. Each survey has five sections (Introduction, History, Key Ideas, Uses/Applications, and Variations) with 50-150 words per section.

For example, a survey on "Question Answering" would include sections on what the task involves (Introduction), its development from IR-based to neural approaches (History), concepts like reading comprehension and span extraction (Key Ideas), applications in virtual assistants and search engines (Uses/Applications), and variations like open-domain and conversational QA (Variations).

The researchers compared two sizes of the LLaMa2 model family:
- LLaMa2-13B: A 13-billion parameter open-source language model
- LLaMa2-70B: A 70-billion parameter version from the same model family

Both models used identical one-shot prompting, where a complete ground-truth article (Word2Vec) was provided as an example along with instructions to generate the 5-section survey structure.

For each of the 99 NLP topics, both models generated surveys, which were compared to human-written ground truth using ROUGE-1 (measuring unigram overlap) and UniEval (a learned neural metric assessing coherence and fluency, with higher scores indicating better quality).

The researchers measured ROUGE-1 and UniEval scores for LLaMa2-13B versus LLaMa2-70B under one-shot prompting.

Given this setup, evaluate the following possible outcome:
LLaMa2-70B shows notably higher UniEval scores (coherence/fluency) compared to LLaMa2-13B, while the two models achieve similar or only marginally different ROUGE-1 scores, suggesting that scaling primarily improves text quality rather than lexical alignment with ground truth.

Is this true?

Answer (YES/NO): NO